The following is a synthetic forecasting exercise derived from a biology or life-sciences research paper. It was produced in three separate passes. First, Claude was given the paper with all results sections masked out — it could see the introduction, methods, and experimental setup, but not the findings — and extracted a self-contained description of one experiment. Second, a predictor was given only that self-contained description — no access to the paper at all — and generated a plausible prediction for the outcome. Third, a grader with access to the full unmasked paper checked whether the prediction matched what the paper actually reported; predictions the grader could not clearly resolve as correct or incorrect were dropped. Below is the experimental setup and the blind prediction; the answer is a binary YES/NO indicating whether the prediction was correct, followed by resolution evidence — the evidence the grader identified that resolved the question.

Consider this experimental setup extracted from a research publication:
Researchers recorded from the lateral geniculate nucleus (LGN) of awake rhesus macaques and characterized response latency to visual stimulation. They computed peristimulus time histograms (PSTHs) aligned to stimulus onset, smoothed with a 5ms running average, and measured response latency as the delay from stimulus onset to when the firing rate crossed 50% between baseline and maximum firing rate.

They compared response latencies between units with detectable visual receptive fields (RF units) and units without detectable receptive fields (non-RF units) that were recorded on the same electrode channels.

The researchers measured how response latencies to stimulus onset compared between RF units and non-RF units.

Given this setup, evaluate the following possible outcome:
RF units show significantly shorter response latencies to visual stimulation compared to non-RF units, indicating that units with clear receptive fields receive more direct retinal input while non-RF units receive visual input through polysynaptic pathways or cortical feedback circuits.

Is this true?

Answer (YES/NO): NO